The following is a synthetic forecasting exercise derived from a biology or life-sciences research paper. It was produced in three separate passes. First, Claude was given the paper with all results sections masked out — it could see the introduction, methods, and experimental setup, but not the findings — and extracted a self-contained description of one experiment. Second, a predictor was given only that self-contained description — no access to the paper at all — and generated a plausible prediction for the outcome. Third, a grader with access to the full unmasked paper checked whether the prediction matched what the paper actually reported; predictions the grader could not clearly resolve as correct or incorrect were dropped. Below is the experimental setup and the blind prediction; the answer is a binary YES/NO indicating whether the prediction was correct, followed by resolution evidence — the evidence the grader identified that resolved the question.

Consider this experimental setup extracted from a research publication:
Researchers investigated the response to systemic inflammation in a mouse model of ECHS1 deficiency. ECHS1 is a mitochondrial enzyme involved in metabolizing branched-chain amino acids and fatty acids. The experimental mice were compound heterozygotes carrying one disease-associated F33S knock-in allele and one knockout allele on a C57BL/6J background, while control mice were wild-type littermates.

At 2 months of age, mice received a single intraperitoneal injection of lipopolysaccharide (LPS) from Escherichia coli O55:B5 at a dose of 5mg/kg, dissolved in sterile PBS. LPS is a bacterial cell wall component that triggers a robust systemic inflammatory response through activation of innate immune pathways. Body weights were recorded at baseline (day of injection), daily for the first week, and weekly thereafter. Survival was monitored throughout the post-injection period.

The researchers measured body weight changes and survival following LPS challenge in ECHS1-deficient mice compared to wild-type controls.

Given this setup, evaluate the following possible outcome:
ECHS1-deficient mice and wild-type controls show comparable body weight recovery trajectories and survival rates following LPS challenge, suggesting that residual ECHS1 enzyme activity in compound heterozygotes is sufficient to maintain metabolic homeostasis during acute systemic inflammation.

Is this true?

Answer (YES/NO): NO